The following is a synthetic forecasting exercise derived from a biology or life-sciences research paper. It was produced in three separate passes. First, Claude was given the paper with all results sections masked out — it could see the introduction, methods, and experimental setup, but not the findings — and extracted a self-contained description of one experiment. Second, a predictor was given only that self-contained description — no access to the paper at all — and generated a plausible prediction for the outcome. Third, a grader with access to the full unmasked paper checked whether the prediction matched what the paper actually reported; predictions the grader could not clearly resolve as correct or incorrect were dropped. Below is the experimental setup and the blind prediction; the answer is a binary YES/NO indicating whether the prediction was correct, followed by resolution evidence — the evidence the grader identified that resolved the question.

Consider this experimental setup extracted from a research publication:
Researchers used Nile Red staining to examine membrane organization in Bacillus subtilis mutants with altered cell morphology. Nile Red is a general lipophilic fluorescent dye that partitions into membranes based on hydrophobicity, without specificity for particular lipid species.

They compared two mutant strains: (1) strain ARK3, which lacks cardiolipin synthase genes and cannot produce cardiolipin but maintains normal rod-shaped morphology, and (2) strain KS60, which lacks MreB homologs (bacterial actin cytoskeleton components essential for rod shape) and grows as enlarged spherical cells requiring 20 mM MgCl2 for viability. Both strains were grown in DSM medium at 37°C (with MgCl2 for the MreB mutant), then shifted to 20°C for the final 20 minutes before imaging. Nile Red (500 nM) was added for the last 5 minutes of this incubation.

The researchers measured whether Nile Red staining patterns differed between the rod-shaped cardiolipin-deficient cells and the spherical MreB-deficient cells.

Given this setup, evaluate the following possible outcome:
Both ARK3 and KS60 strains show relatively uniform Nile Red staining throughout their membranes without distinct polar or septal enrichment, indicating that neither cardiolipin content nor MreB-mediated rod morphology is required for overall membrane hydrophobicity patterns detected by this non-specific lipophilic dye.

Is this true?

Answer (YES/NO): NO